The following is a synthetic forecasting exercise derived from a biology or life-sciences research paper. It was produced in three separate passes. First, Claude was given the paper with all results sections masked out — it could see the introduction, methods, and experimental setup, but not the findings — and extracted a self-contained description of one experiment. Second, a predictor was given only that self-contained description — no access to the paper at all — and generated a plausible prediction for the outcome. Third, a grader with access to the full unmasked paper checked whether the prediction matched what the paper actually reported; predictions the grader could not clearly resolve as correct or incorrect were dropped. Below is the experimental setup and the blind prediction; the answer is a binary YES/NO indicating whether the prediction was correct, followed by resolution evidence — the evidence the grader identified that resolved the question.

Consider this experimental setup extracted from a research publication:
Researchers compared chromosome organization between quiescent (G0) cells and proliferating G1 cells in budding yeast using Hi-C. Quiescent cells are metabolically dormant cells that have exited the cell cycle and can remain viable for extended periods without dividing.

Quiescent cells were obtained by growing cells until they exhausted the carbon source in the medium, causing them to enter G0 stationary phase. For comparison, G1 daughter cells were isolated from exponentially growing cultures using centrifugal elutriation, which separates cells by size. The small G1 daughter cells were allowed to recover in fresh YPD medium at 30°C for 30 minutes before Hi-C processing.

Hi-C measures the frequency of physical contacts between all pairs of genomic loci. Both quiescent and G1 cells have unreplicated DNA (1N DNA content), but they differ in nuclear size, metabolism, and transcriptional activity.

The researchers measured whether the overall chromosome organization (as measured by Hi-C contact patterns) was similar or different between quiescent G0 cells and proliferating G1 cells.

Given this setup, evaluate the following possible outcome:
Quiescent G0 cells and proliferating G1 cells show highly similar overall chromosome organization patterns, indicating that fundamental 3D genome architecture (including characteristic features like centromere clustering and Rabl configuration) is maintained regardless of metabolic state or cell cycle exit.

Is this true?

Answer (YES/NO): NO